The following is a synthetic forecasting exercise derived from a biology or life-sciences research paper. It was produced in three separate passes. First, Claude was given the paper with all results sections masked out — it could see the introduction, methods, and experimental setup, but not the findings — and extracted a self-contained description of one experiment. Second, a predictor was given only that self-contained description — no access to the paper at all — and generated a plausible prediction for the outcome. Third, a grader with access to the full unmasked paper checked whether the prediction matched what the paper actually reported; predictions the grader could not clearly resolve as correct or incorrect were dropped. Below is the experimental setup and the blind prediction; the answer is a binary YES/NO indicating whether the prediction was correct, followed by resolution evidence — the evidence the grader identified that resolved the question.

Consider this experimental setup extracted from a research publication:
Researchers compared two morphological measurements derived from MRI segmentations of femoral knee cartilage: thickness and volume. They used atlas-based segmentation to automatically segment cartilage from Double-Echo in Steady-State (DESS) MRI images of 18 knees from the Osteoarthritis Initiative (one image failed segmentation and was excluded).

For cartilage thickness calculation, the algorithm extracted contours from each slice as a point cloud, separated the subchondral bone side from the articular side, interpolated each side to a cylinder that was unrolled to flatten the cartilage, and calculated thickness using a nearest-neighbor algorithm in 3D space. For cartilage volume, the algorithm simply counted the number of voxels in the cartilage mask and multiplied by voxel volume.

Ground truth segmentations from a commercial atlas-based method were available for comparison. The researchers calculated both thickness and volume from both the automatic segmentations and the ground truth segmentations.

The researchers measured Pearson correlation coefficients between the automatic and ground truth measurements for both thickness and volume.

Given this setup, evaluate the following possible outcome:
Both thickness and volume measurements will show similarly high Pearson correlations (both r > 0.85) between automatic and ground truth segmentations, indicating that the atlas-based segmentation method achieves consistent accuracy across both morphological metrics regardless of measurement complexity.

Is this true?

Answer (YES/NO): NO